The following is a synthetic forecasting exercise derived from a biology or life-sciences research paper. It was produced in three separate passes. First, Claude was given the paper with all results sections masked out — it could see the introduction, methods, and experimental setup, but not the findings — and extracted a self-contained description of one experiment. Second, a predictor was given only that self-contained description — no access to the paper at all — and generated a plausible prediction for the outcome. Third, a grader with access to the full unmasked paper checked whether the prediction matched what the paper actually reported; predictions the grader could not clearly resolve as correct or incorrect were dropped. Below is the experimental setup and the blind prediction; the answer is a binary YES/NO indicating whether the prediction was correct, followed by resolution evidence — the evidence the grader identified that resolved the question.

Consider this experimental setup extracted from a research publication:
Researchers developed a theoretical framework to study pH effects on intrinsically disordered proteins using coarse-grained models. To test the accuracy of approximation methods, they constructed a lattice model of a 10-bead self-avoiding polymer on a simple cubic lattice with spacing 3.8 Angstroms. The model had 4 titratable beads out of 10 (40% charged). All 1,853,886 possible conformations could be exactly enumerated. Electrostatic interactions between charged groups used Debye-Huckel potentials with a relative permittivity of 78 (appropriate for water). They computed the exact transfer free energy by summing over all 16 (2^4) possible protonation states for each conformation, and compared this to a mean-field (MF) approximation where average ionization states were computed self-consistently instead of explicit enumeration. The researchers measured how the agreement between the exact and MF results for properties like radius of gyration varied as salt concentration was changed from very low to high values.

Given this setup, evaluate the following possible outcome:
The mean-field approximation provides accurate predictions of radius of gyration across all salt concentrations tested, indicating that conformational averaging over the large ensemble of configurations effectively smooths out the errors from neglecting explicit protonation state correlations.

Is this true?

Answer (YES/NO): YES